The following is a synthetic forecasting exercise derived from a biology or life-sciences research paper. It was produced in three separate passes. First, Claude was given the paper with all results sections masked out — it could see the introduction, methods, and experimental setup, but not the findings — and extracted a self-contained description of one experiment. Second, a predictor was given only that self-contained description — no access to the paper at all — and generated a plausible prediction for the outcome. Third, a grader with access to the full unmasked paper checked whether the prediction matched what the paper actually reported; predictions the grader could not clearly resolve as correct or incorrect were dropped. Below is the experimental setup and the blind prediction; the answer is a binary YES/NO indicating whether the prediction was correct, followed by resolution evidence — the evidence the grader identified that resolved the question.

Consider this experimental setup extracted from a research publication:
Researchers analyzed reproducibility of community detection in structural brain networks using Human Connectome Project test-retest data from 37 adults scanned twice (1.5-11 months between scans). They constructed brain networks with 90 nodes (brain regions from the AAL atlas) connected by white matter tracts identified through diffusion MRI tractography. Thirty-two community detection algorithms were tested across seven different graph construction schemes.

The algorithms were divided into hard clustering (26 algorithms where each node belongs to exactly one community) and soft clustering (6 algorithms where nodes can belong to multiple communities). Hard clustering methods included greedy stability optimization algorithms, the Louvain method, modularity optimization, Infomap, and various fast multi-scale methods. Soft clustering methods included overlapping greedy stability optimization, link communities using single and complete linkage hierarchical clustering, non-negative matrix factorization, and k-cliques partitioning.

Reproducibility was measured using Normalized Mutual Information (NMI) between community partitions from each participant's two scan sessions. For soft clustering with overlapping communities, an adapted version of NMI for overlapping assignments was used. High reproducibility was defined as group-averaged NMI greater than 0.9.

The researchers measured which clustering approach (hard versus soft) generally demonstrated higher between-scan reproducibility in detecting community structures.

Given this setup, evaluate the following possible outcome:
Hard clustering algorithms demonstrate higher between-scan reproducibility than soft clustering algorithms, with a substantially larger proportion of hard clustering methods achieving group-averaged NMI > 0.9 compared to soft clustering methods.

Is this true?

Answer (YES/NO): YES